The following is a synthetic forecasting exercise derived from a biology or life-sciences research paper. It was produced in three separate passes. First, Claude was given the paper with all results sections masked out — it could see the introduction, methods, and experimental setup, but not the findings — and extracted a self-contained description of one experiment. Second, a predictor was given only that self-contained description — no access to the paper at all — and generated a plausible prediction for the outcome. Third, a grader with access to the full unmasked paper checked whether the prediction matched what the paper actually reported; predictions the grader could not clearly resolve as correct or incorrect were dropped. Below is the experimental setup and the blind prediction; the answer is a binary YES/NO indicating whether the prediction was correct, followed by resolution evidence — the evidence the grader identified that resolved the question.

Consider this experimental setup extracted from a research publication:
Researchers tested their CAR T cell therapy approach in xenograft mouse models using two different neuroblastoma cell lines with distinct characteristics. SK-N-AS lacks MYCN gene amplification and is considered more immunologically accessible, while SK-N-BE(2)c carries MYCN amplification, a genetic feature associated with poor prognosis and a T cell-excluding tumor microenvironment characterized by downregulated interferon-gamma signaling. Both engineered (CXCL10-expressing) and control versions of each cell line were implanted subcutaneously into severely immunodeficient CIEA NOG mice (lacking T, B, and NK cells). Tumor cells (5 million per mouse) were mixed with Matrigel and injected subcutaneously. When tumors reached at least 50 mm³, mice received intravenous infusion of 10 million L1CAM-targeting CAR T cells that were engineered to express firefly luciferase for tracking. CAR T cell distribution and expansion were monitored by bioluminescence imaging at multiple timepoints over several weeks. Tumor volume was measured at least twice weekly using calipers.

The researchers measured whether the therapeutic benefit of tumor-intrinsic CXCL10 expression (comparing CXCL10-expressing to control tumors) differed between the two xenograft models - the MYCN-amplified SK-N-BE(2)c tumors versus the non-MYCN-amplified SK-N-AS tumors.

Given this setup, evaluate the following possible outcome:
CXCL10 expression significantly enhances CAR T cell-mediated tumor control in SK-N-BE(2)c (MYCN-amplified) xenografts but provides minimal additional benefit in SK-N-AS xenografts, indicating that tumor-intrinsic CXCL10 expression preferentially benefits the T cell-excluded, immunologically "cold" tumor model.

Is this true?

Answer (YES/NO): NO